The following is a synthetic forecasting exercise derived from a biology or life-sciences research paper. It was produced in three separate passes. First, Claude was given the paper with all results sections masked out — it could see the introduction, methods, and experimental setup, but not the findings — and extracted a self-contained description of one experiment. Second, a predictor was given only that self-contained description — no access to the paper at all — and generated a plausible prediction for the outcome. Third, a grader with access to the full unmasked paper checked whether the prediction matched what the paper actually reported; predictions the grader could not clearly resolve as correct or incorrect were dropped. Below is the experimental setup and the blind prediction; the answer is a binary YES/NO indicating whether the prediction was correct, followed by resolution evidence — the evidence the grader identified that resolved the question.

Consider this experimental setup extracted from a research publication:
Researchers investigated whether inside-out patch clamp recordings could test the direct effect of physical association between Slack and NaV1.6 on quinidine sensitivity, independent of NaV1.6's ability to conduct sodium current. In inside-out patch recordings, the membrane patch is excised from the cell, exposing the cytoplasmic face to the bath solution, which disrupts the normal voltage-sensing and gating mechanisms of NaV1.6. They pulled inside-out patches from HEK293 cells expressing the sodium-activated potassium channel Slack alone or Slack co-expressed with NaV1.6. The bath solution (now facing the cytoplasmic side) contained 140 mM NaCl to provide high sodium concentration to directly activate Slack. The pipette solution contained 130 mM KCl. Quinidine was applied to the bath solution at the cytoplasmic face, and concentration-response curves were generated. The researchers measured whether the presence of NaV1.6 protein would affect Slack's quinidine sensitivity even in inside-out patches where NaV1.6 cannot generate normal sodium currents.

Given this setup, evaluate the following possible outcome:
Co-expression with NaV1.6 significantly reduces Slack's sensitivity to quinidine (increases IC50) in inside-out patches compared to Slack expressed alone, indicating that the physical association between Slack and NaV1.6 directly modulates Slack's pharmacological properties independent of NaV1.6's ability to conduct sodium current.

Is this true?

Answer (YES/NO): NO